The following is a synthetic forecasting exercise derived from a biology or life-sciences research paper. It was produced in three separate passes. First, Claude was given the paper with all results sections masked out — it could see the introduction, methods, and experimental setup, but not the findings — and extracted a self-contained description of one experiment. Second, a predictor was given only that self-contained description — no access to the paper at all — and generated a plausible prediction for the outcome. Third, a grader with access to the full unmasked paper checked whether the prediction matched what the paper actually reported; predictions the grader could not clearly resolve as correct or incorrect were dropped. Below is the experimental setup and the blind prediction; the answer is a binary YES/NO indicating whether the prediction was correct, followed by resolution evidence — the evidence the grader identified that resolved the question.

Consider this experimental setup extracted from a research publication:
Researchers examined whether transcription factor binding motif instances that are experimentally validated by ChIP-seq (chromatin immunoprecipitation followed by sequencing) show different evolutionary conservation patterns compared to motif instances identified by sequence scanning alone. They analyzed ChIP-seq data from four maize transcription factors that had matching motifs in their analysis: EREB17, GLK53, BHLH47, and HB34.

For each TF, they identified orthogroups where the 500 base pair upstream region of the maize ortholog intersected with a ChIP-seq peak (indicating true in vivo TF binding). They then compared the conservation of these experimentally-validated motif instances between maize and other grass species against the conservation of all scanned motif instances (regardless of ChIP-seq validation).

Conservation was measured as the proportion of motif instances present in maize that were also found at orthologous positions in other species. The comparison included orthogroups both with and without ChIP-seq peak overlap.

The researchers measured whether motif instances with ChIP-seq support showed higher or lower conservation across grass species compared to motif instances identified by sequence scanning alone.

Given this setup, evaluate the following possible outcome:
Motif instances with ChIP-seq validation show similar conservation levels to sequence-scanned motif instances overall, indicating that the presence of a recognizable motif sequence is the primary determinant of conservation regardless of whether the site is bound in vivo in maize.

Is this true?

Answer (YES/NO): YES